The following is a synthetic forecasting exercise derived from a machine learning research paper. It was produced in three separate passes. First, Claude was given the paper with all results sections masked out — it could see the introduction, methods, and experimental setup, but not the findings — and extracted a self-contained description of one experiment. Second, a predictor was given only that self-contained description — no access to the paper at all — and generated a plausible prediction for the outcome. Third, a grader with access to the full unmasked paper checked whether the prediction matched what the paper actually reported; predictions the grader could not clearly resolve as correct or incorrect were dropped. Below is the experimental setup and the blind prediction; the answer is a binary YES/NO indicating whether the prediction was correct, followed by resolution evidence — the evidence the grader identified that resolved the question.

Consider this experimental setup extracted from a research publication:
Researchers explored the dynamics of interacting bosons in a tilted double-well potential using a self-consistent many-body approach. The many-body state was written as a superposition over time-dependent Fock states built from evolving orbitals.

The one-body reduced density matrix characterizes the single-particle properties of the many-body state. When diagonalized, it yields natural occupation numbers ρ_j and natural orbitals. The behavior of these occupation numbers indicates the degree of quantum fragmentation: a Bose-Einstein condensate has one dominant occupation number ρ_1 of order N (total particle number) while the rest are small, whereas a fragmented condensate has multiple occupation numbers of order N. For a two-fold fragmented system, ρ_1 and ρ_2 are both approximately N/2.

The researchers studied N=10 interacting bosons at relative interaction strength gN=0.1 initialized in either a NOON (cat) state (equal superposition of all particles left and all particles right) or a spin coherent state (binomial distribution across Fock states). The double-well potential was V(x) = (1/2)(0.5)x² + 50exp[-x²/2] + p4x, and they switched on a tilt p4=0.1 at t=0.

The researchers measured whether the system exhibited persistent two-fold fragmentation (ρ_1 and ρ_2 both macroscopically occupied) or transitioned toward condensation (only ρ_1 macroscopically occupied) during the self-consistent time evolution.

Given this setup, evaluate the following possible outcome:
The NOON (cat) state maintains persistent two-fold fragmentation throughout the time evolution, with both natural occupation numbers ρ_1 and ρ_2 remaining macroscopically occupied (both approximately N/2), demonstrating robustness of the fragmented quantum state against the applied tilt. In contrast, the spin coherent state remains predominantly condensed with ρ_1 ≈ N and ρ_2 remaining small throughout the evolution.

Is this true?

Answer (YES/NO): NO